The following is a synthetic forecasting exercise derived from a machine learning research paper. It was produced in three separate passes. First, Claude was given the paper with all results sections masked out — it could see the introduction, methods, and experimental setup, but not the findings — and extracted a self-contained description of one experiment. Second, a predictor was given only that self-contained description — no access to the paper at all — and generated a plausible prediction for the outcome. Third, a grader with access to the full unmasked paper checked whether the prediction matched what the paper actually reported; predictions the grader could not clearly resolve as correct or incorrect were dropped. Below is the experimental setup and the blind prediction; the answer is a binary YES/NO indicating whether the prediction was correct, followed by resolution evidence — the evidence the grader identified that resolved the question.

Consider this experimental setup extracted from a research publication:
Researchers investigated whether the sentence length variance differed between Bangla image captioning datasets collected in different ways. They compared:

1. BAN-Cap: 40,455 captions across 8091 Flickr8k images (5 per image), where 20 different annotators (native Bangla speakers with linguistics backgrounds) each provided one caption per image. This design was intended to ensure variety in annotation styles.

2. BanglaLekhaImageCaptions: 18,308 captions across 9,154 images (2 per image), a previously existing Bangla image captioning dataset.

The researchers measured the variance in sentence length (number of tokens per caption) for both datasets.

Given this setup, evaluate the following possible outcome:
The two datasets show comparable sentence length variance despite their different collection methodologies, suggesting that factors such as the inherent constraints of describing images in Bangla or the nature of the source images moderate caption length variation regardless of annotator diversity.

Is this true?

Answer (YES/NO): NO